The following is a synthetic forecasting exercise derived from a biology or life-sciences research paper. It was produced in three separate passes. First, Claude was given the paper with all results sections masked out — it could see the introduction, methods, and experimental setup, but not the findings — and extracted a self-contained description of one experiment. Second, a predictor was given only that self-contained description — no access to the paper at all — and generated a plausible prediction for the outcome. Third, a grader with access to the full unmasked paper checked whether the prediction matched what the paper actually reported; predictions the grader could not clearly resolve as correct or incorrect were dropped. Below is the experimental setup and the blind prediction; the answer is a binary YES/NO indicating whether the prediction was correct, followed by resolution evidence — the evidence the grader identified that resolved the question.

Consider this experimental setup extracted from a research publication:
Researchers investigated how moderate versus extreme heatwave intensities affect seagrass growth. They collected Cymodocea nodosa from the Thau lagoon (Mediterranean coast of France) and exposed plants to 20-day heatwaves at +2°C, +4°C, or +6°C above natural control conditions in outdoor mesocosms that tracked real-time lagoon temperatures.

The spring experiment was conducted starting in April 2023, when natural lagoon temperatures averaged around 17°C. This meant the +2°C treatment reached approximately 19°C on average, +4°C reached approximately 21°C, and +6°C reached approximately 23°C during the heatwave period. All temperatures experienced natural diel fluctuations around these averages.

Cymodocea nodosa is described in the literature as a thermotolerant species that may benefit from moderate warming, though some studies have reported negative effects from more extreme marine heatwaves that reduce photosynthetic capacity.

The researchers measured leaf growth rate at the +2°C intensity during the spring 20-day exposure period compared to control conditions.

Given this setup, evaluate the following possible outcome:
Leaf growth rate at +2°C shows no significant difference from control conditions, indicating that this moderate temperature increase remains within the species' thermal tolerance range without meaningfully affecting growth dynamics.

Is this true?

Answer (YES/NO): NO